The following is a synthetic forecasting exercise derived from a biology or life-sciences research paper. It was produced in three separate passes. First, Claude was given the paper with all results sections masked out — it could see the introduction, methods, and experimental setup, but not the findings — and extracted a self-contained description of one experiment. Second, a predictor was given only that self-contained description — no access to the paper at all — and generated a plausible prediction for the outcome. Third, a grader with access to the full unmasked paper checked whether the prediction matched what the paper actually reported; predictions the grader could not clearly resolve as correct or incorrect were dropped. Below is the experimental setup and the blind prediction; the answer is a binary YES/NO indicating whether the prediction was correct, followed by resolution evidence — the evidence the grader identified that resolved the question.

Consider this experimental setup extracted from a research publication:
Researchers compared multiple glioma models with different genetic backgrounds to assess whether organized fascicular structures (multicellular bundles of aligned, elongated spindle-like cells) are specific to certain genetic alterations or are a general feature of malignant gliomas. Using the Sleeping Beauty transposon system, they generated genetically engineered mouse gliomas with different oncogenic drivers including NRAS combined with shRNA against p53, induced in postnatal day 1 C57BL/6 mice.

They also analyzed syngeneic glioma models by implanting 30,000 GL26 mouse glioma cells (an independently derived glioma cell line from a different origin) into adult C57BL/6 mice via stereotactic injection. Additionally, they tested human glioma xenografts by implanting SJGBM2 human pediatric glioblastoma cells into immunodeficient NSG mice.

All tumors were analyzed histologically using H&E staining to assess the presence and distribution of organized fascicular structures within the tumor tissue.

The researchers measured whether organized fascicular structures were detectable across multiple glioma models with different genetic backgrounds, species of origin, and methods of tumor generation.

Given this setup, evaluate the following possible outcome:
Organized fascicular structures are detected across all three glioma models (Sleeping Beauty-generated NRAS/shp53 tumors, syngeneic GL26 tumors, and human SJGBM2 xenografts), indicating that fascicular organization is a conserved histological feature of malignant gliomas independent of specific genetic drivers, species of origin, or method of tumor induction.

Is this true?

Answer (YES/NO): YES